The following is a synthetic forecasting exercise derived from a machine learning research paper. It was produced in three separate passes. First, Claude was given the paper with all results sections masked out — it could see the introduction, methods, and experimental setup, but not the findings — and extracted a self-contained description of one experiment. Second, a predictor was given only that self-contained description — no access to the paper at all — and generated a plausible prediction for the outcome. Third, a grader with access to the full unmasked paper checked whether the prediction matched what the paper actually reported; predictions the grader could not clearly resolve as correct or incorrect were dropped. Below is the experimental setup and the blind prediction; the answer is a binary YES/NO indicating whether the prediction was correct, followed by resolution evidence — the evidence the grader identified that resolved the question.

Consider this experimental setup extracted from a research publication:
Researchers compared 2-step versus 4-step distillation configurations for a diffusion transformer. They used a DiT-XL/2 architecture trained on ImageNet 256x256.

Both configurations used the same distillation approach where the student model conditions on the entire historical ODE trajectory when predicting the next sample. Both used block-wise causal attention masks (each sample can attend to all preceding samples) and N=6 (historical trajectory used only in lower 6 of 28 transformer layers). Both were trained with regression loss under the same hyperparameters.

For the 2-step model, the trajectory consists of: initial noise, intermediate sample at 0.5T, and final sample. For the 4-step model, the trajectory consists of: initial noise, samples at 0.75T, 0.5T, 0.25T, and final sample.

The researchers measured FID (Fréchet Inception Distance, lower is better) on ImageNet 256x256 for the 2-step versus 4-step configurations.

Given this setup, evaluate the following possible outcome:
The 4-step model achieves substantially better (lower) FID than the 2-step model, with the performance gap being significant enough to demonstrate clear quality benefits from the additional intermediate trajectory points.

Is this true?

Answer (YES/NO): YES